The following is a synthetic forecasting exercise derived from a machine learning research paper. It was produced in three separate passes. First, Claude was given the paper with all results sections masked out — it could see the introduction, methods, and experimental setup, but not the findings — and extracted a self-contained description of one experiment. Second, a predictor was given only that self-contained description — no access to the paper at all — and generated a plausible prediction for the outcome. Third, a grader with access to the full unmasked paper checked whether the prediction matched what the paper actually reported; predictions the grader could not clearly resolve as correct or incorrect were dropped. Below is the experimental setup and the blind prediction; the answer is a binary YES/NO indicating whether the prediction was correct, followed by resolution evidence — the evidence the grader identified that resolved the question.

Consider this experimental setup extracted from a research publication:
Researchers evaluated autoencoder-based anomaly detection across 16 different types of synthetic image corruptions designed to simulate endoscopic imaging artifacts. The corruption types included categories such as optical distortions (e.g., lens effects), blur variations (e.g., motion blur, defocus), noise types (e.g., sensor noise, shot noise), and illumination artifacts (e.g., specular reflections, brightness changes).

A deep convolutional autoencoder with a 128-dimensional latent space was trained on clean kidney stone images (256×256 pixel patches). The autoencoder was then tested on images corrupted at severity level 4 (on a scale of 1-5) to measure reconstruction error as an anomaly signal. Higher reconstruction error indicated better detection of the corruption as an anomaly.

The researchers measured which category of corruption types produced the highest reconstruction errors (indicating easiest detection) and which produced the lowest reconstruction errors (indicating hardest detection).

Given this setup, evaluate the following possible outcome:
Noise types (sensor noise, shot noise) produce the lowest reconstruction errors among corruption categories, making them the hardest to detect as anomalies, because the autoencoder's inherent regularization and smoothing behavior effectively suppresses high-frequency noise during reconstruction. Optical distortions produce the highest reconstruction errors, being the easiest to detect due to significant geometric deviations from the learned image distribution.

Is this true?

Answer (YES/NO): NO